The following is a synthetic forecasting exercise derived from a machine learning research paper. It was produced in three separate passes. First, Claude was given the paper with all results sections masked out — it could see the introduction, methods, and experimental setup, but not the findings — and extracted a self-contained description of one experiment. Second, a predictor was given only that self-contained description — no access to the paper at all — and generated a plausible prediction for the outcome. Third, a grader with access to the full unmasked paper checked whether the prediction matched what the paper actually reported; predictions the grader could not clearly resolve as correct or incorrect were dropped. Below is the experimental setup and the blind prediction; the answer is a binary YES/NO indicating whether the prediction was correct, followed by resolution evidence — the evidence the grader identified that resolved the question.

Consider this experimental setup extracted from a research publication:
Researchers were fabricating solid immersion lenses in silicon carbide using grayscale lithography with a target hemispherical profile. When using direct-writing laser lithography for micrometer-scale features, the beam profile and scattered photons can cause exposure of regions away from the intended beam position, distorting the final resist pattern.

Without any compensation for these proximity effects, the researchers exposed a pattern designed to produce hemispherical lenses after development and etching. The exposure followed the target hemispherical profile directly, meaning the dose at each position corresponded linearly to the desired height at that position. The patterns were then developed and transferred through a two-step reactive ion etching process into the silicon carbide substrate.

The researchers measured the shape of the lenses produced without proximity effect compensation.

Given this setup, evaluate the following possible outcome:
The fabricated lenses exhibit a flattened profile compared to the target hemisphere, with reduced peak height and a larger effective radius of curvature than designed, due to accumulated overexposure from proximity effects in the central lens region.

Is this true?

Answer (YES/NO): NO